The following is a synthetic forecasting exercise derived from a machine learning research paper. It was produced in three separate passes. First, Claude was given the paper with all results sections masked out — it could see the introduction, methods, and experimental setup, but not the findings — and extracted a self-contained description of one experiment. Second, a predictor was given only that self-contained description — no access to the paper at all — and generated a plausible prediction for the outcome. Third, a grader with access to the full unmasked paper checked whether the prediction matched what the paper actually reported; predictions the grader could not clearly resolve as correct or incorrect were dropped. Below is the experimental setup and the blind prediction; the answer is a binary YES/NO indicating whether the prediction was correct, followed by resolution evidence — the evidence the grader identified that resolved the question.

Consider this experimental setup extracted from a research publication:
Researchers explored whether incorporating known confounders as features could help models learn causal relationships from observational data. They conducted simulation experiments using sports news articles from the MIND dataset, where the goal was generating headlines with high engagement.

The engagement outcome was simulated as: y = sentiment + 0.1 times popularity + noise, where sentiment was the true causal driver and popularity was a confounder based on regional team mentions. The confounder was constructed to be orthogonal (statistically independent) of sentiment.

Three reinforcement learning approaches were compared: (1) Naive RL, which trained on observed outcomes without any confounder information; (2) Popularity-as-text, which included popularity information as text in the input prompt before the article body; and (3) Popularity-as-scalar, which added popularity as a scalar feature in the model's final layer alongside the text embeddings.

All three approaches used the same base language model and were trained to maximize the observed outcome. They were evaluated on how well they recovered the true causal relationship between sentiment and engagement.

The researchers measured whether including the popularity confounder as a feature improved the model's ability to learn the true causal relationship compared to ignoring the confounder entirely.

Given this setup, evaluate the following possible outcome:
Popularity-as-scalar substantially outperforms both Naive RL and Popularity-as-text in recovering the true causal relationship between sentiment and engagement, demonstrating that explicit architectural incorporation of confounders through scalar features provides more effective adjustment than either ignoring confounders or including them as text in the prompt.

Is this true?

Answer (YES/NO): NO